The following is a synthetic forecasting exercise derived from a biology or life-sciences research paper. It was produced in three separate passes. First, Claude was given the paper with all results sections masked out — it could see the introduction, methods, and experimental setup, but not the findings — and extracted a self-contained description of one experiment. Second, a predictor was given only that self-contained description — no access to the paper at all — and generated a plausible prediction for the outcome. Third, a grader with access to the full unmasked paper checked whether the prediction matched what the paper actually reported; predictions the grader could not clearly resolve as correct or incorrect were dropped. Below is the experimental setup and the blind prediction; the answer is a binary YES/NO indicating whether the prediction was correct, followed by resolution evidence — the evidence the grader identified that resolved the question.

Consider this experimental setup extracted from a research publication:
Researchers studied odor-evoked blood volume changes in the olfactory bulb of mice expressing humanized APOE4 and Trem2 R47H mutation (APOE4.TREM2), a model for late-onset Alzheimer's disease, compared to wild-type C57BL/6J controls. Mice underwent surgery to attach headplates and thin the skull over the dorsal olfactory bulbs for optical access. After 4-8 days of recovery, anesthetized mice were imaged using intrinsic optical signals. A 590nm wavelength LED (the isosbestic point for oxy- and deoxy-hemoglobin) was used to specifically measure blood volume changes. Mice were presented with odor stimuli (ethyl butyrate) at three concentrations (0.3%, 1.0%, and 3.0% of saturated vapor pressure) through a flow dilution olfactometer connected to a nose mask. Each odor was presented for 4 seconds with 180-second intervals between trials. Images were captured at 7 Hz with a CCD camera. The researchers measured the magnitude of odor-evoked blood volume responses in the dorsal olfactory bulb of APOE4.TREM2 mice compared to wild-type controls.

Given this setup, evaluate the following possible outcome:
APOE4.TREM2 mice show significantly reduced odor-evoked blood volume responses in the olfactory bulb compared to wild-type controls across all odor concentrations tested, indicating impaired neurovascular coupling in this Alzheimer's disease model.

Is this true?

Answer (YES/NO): NO